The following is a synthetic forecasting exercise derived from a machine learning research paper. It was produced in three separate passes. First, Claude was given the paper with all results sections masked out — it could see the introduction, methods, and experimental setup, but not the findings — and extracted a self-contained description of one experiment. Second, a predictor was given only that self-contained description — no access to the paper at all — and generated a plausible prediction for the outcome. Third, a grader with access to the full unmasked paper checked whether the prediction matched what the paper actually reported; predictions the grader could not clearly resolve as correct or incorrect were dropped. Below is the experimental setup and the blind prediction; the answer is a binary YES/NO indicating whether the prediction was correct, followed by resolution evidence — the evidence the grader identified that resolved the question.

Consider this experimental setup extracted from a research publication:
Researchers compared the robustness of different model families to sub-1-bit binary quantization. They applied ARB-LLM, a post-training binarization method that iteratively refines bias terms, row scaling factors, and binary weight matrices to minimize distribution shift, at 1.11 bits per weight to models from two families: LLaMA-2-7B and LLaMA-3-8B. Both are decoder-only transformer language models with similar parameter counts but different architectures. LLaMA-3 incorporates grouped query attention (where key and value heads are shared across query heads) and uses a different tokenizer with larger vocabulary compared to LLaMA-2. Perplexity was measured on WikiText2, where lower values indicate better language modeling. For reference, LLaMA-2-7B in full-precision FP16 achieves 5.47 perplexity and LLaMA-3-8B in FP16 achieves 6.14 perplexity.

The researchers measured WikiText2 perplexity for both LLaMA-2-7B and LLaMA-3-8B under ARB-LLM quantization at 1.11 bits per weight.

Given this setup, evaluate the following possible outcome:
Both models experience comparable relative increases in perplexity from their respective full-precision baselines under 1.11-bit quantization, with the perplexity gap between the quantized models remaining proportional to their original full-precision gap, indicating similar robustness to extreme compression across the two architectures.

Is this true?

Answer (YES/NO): NO